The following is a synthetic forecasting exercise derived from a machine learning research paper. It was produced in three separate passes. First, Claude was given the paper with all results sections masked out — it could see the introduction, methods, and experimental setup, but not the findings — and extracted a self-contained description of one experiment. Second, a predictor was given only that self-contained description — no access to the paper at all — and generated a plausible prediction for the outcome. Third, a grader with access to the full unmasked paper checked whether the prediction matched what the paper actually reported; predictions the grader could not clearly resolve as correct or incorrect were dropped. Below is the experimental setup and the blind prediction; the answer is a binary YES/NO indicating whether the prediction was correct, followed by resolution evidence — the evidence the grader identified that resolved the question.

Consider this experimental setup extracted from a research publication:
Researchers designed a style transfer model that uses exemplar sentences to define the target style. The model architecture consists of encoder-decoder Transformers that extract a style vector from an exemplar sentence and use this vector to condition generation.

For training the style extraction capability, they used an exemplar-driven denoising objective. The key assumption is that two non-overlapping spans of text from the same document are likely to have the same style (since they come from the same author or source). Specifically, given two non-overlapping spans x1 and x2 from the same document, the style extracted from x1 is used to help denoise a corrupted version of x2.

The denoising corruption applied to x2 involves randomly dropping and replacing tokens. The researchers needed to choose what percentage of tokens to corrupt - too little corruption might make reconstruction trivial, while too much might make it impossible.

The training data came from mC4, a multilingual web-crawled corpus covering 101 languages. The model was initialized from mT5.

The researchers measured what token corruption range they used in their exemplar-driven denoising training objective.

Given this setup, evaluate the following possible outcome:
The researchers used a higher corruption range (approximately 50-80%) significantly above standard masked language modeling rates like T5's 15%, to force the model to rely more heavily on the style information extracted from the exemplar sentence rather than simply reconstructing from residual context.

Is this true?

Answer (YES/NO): NO